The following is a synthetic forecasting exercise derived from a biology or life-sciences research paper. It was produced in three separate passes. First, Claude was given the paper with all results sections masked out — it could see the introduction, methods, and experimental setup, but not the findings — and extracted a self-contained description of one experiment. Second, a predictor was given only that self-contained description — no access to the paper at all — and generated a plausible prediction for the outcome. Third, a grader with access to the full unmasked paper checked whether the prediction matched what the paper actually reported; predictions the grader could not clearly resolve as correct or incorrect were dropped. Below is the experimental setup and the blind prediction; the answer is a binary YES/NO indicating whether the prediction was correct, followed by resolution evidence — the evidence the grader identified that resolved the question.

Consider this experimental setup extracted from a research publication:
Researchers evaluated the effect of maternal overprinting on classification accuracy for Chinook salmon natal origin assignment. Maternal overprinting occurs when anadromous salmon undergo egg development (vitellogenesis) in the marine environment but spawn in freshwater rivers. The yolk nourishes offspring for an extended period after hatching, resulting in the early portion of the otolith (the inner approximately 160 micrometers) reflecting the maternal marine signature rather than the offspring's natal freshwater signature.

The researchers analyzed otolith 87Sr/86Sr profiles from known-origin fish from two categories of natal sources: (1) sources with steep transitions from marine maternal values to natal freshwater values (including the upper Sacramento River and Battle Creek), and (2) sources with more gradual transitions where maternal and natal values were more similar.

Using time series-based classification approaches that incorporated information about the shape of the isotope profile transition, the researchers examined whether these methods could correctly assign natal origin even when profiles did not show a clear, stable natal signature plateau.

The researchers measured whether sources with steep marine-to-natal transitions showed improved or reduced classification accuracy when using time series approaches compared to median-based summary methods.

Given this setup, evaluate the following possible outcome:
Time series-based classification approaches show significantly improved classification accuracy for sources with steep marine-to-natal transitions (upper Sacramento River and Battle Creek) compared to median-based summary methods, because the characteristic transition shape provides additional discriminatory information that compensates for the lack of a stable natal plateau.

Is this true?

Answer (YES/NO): YES